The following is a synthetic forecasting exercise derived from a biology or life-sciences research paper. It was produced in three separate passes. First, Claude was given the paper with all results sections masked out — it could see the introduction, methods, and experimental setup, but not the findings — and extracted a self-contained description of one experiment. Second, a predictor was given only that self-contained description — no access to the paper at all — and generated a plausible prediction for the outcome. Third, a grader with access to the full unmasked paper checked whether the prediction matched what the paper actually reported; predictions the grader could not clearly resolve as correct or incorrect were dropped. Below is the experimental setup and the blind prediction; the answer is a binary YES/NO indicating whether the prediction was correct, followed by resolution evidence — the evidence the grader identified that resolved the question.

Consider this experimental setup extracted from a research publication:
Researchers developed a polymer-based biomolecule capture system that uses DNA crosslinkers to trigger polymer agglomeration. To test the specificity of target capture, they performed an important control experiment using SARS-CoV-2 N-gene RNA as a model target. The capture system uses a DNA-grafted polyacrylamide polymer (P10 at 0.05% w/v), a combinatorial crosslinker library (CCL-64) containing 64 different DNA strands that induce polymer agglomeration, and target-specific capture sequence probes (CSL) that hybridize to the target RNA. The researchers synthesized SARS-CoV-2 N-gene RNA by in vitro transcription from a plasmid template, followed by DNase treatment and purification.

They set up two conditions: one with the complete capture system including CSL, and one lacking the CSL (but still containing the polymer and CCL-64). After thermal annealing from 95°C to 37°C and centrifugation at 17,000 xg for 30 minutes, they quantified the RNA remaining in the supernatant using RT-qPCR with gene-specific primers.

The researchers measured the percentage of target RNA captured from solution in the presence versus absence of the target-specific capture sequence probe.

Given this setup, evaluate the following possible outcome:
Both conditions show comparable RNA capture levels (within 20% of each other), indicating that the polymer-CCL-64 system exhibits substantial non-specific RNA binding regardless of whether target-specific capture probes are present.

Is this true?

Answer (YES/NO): NO